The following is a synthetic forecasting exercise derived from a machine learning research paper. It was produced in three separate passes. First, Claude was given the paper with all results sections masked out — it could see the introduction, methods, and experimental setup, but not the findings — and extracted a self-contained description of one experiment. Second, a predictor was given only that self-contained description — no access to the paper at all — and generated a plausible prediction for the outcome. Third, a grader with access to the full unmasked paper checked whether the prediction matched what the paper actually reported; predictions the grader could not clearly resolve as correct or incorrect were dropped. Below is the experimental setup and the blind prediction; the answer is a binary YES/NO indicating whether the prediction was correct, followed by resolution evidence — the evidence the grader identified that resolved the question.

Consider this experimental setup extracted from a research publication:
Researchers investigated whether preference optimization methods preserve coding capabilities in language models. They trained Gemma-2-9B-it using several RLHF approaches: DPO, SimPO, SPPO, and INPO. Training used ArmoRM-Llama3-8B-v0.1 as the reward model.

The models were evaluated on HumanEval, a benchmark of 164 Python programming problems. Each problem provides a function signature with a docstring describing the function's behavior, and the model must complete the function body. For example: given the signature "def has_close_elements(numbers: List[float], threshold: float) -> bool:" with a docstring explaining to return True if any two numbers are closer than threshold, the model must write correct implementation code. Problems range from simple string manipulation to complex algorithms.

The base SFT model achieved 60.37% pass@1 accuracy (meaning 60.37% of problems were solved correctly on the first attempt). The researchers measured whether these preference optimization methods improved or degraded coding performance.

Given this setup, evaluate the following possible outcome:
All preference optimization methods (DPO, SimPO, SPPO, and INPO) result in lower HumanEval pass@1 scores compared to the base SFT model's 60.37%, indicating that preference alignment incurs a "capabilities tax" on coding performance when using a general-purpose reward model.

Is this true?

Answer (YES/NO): YES